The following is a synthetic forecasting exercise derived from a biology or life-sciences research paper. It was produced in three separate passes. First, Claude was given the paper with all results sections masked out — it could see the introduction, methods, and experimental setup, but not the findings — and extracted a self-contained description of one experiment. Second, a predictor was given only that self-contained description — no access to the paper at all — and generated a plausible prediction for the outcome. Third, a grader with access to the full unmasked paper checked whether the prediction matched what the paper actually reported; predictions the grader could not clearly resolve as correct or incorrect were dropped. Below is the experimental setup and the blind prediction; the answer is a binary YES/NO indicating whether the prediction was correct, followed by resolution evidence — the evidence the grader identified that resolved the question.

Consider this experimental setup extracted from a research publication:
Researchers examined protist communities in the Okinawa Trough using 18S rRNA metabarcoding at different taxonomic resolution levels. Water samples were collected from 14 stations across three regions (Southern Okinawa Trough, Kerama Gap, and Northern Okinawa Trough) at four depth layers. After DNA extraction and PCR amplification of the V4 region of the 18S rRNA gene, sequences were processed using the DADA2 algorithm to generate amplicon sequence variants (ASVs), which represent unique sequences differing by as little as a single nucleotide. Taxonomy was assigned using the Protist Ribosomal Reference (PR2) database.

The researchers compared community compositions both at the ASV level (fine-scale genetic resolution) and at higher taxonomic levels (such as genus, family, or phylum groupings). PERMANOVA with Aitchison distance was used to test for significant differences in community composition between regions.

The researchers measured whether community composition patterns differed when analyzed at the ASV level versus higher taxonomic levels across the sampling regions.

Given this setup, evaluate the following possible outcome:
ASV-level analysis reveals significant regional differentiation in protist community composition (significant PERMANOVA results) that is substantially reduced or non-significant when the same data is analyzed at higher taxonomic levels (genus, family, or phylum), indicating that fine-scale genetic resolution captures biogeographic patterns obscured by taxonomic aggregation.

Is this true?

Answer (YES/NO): YES